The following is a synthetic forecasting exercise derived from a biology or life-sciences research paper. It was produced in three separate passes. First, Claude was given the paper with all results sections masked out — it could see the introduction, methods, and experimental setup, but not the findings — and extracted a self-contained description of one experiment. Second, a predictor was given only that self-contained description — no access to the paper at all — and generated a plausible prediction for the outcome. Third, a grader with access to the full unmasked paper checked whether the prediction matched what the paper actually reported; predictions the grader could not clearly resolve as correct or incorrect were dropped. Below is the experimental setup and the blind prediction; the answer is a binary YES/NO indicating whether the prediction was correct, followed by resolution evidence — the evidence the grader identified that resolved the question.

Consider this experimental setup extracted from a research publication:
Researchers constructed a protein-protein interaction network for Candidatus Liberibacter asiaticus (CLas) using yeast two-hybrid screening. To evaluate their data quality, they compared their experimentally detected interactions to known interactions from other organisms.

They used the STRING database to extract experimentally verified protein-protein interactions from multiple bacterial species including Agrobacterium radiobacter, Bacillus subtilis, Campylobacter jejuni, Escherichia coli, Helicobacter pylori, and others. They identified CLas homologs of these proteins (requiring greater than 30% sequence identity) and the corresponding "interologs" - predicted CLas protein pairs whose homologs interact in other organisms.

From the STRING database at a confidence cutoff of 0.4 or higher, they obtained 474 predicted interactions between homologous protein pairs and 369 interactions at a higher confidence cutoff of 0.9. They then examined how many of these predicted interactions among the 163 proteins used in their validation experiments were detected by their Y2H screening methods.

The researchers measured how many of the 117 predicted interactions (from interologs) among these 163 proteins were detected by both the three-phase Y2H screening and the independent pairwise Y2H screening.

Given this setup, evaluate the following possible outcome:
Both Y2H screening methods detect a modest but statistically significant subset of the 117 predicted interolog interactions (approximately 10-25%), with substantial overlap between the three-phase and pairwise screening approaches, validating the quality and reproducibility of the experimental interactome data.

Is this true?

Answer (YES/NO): NO